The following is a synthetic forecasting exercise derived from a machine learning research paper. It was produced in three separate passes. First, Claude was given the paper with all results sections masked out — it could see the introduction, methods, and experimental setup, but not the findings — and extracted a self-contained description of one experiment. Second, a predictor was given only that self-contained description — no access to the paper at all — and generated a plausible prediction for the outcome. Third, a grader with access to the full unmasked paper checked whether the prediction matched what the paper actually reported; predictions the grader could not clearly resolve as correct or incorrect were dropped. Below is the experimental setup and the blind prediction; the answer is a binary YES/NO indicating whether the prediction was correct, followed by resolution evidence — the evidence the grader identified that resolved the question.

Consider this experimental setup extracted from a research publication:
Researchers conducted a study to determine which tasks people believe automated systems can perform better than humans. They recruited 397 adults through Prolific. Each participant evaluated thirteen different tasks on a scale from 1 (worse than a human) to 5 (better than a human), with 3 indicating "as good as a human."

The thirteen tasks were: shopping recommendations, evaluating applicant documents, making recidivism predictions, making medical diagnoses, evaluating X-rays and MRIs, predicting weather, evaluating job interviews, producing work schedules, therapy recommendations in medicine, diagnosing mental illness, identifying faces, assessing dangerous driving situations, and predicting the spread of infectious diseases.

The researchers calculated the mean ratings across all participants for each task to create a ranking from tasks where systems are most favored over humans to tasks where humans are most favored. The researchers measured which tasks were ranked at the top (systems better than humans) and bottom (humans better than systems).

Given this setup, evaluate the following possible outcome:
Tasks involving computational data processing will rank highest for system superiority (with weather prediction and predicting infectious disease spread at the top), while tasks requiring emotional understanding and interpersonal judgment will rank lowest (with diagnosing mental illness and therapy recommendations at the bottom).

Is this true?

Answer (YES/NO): YES